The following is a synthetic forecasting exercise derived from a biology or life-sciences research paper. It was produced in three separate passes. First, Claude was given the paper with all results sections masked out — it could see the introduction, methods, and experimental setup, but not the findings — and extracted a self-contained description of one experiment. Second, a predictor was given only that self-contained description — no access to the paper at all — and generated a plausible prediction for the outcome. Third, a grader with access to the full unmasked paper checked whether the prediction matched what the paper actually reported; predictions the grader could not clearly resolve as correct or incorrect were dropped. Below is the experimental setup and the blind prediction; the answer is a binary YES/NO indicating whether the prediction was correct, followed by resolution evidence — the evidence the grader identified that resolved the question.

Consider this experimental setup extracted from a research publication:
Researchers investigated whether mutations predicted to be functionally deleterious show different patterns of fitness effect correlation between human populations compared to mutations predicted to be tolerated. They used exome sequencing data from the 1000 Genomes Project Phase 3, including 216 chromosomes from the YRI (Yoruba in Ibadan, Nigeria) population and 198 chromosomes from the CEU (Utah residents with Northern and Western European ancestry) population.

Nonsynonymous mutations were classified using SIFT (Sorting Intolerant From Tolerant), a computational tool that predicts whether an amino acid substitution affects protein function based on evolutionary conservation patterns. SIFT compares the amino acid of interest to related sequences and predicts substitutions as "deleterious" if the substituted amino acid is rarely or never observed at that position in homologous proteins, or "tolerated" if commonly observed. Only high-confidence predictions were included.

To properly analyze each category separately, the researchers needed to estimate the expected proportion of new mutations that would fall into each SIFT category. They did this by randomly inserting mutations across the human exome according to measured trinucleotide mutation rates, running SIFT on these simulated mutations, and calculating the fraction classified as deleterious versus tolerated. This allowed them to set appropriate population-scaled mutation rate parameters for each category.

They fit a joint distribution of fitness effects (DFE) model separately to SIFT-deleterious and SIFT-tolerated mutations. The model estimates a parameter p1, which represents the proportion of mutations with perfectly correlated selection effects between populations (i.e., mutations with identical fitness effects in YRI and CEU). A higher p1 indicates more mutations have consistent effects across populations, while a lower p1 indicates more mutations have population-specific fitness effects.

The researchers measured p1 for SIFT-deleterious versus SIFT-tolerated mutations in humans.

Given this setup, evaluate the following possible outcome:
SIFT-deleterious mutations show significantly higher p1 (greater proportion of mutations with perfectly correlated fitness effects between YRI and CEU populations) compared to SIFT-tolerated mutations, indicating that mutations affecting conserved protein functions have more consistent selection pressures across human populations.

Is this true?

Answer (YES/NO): NO